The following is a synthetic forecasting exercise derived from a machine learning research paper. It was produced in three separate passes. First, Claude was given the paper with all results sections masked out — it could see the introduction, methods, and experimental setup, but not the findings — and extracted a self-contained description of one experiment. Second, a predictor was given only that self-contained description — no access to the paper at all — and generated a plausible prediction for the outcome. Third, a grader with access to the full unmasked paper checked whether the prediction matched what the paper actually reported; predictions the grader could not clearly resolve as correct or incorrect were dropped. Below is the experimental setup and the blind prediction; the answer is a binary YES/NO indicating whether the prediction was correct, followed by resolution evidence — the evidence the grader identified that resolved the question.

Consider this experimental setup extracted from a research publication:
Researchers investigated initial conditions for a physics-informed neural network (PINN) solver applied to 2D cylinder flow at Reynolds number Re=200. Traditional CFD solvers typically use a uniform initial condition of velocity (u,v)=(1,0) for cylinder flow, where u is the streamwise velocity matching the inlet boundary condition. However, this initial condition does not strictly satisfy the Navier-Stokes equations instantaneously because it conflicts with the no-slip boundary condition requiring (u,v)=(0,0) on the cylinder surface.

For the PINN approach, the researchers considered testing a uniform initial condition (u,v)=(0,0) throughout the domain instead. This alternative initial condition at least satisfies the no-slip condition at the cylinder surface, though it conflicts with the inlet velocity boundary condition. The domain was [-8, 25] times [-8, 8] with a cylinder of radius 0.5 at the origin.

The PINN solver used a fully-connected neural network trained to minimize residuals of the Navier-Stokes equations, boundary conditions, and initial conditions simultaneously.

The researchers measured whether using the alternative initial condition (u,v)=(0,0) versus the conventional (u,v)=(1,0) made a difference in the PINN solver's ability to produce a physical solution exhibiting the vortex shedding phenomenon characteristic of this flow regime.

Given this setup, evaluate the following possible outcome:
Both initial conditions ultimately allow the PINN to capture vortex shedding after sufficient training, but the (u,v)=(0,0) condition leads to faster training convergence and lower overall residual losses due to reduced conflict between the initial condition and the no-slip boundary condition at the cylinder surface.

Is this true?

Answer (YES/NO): NO